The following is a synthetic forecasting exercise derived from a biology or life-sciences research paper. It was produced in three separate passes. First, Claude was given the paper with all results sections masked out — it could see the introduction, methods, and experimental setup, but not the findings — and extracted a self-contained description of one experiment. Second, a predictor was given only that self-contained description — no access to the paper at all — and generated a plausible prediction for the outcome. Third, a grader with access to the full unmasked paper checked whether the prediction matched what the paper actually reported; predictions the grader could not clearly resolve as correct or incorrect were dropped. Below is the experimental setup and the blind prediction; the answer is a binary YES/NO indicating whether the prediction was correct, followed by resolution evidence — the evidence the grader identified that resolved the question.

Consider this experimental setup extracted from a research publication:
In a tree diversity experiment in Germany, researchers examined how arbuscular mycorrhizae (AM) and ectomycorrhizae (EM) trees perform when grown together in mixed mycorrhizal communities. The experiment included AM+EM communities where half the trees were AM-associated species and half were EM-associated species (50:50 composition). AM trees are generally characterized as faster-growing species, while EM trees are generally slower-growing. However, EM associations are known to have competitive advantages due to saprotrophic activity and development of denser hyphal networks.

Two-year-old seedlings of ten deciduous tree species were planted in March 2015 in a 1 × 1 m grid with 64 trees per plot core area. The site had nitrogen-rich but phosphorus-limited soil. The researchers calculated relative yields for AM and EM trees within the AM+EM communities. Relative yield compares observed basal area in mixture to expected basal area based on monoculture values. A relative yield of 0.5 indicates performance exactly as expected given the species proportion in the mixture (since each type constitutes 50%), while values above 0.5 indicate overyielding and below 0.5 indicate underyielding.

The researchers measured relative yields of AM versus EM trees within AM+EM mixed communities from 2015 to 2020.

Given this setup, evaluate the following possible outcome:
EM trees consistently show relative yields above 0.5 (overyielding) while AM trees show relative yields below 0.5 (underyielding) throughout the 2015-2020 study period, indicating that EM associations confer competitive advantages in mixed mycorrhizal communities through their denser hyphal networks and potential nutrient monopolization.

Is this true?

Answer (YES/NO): NO